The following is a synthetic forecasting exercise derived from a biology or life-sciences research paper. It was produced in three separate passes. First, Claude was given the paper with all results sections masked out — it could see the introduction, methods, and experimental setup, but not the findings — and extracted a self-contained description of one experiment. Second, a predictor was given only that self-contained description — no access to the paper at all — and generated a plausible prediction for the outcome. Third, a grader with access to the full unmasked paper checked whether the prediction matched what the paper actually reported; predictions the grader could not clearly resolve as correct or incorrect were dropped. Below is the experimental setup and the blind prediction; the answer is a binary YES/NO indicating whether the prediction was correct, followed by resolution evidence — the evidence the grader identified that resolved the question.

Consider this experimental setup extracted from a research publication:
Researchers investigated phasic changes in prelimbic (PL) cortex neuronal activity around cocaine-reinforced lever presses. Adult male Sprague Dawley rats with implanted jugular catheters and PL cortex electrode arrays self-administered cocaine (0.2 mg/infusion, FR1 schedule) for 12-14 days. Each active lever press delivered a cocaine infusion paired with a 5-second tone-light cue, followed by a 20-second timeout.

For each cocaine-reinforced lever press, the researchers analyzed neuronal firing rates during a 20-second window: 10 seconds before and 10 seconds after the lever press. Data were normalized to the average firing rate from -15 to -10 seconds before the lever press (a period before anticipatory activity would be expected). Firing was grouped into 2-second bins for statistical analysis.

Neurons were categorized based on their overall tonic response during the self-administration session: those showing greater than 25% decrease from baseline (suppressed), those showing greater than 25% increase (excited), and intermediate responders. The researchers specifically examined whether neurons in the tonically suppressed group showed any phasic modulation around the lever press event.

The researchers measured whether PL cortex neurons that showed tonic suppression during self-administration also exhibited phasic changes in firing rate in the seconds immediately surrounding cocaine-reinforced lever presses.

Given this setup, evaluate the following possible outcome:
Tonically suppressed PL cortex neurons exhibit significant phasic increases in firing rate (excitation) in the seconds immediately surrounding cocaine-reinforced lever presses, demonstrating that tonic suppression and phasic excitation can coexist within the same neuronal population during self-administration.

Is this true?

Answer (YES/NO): YES